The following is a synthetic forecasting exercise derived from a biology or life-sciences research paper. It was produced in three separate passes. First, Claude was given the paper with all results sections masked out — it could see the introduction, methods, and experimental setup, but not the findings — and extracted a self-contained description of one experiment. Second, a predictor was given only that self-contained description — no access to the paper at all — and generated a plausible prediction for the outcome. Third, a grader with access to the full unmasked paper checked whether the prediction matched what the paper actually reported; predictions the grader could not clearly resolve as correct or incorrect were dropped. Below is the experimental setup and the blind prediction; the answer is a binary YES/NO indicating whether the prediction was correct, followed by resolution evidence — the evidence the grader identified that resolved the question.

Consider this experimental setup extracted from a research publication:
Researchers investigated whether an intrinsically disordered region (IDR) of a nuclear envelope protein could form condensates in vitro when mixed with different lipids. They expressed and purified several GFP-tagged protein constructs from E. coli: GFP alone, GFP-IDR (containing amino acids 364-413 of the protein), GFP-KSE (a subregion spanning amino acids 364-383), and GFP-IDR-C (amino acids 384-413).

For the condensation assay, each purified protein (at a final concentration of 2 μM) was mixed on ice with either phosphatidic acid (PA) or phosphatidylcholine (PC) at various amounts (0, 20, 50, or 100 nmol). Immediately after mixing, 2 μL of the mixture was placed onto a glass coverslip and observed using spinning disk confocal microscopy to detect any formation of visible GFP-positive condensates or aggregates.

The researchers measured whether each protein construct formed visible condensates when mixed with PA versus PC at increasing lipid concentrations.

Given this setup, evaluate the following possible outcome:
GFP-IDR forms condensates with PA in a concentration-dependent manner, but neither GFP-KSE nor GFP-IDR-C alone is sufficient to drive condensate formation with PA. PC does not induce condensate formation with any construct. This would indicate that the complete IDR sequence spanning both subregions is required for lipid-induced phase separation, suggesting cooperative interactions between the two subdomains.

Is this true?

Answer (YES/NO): NO